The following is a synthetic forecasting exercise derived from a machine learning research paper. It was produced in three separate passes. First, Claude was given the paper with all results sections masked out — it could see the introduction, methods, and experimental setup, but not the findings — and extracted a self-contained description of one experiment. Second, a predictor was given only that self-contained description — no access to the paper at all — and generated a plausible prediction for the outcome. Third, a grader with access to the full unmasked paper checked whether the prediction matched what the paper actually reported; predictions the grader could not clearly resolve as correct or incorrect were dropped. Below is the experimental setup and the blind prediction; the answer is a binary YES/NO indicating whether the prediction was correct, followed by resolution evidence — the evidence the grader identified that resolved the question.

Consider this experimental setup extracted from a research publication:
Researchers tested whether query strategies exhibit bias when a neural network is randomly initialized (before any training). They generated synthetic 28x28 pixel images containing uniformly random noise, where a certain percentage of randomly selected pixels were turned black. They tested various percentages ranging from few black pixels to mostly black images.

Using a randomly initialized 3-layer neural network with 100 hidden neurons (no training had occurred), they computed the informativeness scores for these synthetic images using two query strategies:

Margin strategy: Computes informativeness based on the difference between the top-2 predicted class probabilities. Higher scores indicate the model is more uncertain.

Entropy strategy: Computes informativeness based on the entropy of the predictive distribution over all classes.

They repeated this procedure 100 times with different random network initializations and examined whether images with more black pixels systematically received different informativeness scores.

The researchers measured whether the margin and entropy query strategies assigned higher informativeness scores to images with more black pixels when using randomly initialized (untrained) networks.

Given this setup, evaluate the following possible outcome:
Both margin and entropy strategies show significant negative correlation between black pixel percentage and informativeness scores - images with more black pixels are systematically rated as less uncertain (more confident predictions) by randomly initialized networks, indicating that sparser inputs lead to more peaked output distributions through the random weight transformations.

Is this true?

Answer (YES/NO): NO